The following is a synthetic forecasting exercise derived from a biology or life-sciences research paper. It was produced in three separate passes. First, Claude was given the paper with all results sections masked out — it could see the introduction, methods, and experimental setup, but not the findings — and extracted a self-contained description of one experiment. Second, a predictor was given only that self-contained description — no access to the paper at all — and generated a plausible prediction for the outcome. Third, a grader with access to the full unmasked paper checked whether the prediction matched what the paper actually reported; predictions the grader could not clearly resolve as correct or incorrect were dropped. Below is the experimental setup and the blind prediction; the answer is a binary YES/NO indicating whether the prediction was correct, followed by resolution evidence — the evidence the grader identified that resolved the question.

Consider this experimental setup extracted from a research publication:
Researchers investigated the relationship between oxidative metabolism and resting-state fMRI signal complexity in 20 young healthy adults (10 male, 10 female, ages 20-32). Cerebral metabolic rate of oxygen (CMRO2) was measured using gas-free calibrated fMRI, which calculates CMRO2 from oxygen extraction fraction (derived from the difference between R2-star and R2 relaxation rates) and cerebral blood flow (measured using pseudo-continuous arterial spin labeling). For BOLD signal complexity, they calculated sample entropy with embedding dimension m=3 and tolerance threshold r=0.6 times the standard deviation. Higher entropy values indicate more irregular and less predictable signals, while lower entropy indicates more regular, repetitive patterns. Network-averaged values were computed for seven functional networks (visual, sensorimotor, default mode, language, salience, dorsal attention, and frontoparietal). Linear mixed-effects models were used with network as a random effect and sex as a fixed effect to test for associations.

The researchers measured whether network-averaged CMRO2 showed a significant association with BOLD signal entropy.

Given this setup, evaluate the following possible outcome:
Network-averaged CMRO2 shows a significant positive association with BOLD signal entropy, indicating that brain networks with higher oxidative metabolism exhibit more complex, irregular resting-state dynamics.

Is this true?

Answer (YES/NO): NO